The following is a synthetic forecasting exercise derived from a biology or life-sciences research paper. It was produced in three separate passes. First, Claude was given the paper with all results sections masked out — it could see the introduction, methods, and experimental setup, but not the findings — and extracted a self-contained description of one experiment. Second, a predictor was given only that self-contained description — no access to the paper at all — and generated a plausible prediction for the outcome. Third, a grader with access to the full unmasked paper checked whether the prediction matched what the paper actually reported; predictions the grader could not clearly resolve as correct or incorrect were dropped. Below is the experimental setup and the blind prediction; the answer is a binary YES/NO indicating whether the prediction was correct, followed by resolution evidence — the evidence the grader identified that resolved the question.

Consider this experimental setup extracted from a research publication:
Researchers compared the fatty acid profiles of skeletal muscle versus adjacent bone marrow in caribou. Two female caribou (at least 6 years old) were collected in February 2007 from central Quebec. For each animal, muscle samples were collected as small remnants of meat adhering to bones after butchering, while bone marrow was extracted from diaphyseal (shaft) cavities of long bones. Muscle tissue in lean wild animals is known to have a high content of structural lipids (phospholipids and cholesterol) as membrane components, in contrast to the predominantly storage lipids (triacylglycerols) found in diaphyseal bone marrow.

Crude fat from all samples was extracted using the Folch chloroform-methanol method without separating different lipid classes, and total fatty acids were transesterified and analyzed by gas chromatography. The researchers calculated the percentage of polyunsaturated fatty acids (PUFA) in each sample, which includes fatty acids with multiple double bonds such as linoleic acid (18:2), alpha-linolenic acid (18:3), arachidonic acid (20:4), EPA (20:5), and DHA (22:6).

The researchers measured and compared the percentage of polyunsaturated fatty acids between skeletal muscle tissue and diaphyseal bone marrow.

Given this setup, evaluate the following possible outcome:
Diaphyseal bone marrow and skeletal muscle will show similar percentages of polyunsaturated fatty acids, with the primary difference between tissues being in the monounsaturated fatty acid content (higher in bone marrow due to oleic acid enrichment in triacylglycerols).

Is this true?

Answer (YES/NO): NO